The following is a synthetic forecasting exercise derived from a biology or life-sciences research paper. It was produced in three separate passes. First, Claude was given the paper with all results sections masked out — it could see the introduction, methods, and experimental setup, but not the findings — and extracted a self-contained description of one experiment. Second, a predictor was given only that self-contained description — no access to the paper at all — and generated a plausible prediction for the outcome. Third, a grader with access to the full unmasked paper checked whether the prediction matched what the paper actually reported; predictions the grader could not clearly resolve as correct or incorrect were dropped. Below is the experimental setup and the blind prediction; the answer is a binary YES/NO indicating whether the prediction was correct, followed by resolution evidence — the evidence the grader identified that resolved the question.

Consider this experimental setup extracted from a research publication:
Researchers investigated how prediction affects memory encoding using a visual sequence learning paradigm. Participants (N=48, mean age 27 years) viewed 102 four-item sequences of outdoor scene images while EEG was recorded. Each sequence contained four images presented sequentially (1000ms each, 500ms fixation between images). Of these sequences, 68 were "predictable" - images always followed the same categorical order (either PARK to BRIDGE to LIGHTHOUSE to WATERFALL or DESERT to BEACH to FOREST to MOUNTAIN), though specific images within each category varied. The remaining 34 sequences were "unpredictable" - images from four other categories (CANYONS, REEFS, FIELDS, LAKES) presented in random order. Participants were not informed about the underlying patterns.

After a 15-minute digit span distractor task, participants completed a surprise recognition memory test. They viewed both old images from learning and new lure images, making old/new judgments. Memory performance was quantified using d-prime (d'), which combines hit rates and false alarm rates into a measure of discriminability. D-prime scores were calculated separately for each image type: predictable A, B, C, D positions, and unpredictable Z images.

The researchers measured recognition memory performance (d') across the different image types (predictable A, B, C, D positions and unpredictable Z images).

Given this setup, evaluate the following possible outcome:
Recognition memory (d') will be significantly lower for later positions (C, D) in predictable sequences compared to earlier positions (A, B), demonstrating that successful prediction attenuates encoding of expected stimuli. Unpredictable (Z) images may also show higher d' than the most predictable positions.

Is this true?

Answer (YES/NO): NO